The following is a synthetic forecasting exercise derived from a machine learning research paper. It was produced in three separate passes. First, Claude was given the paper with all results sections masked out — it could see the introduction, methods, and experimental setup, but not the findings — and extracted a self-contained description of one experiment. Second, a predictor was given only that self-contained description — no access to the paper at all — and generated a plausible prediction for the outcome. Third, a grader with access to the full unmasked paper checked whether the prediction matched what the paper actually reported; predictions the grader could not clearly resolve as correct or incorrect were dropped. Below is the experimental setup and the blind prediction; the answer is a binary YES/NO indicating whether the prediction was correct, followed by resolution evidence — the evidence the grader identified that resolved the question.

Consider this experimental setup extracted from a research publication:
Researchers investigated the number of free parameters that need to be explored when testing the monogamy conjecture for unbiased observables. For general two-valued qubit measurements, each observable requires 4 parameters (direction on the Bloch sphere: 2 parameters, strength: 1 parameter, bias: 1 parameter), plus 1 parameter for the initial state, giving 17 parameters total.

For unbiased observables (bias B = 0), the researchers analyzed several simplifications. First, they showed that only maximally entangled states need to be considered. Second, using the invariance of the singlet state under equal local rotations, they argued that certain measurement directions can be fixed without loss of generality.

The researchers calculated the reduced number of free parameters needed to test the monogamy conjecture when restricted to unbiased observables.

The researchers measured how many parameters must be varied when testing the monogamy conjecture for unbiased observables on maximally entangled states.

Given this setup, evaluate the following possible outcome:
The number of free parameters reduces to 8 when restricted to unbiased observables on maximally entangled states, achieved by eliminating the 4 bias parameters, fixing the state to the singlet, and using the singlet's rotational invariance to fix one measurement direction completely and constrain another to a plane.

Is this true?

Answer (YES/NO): NO